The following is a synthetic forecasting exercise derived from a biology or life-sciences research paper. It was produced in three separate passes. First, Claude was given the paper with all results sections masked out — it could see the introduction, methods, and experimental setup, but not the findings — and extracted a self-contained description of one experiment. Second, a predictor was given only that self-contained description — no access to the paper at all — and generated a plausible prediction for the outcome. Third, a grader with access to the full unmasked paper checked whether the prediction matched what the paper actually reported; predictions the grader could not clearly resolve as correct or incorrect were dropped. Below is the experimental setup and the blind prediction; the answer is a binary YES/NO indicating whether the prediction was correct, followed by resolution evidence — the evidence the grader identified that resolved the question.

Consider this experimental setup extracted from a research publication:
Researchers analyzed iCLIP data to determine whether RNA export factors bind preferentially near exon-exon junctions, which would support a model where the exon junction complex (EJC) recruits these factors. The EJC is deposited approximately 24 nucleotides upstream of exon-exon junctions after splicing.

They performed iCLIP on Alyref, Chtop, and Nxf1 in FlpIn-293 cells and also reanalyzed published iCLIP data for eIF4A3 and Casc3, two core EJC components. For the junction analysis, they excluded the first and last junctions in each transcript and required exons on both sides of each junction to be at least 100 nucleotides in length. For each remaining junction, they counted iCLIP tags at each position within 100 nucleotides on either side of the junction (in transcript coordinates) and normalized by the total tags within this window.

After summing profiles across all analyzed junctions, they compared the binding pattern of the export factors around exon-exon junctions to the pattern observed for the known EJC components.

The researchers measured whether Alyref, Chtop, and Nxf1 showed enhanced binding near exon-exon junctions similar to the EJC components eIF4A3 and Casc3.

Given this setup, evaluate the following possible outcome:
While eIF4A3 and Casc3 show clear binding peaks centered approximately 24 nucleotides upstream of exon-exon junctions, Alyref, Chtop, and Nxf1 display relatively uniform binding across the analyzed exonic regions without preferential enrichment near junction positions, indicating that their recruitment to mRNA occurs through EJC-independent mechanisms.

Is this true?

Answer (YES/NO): NO